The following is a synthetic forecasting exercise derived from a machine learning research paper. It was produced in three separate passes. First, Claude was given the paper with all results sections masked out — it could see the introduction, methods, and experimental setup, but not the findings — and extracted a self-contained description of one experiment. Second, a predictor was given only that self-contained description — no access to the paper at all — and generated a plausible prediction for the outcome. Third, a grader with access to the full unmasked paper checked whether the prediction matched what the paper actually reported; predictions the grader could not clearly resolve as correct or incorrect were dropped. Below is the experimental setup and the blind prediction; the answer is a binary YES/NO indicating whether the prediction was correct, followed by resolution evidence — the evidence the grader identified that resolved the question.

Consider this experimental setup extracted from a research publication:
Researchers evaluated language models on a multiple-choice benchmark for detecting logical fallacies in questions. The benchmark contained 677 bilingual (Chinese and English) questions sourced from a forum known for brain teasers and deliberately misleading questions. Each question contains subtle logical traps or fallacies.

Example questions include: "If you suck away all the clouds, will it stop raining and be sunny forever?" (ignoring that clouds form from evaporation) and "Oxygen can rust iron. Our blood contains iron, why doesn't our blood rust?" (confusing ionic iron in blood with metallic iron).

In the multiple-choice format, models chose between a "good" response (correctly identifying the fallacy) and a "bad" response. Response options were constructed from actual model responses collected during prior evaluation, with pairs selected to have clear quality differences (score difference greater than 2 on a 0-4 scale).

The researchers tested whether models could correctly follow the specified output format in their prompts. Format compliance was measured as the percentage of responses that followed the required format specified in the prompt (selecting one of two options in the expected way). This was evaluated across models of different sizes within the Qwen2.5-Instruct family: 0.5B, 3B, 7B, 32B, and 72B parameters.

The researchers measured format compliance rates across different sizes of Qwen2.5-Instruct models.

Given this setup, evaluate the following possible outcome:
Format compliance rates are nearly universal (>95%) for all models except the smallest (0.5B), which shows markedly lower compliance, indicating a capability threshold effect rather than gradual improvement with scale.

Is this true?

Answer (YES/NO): NO